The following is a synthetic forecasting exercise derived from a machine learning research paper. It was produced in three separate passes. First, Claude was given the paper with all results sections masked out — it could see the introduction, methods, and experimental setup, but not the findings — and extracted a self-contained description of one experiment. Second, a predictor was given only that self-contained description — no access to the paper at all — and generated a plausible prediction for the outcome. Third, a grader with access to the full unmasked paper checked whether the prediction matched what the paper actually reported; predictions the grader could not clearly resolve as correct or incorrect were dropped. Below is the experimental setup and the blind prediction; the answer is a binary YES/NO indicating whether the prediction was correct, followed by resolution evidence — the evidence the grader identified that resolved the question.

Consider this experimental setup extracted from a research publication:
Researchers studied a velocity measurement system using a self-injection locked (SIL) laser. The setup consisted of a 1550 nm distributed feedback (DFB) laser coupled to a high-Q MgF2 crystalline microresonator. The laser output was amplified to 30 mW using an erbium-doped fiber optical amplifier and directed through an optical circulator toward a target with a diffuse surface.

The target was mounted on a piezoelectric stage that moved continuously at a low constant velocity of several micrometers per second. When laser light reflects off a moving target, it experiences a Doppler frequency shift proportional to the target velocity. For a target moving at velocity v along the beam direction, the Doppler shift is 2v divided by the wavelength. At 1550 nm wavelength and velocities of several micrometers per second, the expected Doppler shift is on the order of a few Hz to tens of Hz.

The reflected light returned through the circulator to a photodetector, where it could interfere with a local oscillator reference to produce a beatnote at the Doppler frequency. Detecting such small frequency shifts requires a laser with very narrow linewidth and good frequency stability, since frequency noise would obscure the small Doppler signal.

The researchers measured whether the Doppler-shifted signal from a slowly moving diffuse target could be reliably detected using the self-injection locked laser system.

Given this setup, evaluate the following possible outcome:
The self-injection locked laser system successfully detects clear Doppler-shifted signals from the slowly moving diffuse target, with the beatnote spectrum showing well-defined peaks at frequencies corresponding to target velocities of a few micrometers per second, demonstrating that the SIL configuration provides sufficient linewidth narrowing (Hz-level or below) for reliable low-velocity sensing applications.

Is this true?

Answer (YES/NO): YES